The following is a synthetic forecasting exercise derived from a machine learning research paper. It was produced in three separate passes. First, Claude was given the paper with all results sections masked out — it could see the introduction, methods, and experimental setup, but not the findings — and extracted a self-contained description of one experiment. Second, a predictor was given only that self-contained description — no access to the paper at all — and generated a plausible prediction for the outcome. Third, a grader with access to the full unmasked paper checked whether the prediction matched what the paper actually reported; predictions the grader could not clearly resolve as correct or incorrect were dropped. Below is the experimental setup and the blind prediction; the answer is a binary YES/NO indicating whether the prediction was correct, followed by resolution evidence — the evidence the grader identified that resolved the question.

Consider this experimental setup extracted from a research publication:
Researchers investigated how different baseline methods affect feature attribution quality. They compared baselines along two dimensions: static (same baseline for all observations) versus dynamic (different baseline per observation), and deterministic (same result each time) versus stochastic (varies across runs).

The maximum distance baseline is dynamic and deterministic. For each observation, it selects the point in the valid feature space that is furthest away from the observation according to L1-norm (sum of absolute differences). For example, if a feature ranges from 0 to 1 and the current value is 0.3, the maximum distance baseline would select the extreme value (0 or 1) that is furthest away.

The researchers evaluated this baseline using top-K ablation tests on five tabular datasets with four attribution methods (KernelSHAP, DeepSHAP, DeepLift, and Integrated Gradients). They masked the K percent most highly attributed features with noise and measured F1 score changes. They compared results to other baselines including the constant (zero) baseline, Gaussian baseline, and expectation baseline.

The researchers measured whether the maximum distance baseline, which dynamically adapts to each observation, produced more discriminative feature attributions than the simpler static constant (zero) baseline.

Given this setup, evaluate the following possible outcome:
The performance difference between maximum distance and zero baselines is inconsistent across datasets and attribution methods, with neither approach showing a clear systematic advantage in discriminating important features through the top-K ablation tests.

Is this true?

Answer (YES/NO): NO